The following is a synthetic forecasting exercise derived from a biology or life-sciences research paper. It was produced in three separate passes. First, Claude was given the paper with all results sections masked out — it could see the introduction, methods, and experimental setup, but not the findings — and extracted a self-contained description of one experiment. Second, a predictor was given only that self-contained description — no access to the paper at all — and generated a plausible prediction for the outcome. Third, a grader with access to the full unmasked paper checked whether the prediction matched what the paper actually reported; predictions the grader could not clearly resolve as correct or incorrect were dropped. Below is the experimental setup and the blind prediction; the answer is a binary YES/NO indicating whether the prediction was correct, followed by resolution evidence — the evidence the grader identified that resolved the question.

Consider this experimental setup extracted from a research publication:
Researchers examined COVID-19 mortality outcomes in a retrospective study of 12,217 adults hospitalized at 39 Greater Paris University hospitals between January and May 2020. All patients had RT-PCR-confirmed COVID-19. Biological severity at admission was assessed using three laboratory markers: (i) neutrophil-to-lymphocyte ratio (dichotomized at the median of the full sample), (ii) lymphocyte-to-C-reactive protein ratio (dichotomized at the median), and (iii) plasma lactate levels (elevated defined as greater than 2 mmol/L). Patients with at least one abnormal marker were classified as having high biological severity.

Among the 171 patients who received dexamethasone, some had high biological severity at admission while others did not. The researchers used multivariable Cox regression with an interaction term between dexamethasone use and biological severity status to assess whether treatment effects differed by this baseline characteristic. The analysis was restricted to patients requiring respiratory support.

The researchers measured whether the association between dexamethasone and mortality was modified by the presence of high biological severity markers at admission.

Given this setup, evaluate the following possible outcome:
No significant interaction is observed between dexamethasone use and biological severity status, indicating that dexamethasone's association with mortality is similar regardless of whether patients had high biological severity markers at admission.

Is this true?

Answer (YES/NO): YES